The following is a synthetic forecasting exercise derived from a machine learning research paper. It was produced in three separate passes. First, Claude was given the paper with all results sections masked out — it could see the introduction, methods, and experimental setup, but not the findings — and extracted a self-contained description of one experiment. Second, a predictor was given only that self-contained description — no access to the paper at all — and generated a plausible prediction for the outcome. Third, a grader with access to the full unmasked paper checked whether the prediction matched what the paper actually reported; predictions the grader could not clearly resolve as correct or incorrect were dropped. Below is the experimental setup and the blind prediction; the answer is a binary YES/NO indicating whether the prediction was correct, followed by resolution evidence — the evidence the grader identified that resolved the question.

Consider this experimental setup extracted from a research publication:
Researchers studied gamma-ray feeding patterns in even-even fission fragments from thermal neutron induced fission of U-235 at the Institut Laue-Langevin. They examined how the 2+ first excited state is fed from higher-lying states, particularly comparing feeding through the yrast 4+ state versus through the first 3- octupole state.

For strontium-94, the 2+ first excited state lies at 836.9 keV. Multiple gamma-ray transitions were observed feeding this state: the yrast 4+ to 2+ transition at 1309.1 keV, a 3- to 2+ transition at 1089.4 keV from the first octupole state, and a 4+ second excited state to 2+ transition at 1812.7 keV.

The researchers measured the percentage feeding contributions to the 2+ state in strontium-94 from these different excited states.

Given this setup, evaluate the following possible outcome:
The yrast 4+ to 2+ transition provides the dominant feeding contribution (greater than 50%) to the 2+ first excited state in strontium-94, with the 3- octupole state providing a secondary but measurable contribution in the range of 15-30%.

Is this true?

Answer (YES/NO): NO